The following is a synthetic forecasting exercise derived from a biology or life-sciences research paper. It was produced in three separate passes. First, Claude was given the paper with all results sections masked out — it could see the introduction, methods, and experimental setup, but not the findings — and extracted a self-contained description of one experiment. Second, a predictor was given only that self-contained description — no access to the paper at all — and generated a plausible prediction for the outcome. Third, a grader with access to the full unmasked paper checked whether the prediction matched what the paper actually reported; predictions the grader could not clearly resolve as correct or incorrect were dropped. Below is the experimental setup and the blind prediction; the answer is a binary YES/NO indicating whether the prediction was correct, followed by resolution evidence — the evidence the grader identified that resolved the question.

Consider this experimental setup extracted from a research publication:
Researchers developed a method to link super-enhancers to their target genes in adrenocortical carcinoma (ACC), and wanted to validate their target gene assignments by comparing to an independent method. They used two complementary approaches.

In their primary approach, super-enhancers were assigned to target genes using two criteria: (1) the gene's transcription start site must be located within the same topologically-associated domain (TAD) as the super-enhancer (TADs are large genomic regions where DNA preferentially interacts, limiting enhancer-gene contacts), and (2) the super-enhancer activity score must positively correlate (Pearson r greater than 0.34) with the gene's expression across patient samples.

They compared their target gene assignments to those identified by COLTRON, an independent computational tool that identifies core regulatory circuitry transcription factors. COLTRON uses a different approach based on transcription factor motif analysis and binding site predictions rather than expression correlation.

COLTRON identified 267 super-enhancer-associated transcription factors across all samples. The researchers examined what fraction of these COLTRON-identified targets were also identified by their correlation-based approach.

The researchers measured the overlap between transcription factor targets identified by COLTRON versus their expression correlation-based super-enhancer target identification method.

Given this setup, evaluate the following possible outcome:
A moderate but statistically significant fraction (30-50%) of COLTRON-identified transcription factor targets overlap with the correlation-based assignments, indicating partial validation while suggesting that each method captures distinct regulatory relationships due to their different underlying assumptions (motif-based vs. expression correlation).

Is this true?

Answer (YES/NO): NO